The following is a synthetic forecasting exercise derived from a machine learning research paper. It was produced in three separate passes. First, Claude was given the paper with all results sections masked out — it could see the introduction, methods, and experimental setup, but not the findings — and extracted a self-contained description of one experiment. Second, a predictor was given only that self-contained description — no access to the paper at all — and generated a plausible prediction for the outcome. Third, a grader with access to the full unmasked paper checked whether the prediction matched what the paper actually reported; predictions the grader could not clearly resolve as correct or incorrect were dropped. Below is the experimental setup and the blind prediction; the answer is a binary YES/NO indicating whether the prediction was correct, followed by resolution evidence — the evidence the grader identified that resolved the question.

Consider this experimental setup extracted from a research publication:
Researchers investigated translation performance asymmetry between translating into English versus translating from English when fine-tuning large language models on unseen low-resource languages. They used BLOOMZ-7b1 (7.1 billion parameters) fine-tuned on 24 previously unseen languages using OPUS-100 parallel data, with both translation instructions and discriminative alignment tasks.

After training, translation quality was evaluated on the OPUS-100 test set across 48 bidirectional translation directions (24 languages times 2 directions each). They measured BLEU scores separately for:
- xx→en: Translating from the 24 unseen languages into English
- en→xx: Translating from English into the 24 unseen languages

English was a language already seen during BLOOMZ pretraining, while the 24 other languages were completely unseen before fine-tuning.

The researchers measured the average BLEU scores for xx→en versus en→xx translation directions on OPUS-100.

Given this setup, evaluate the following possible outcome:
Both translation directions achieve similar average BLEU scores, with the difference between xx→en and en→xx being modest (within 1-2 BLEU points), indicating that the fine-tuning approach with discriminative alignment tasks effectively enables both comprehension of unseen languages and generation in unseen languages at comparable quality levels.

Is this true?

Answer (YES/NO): NO